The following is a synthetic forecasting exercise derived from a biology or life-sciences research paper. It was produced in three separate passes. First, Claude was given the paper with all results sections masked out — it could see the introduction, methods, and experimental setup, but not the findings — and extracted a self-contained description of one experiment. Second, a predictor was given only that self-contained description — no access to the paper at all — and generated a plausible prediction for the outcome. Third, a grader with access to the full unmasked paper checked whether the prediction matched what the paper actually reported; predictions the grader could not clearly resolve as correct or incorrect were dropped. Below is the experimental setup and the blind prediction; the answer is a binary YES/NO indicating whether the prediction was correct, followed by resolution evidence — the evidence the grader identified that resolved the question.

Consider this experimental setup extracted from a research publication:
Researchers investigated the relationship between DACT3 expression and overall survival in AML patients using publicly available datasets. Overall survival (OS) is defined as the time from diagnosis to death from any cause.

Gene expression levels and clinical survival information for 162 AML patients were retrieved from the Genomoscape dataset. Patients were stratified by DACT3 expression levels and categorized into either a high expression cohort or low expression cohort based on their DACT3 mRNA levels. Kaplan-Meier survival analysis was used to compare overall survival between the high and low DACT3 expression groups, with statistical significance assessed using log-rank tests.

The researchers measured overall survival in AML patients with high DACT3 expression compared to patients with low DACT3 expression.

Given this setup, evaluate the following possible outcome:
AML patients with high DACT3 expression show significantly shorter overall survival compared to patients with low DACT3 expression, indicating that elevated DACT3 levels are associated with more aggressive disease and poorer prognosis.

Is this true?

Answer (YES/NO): NO